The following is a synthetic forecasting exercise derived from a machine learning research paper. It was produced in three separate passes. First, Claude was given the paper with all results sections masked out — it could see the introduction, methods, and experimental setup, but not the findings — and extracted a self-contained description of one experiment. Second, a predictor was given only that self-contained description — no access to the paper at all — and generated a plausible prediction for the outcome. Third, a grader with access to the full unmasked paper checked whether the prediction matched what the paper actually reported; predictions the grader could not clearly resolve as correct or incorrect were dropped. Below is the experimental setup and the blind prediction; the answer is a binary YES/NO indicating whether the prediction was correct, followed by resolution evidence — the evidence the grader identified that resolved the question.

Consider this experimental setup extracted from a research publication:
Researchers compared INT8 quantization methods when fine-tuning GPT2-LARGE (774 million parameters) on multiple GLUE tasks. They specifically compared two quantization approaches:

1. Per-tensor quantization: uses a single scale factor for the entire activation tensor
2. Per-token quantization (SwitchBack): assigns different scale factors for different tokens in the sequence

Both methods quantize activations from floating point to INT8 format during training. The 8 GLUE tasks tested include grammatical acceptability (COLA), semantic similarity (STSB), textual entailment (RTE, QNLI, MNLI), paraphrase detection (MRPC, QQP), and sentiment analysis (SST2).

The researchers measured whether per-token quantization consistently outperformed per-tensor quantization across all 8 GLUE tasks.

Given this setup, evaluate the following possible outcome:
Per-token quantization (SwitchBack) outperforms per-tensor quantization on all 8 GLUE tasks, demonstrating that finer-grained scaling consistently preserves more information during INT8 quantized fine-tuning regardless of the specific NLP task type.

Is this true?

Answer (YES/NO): NO